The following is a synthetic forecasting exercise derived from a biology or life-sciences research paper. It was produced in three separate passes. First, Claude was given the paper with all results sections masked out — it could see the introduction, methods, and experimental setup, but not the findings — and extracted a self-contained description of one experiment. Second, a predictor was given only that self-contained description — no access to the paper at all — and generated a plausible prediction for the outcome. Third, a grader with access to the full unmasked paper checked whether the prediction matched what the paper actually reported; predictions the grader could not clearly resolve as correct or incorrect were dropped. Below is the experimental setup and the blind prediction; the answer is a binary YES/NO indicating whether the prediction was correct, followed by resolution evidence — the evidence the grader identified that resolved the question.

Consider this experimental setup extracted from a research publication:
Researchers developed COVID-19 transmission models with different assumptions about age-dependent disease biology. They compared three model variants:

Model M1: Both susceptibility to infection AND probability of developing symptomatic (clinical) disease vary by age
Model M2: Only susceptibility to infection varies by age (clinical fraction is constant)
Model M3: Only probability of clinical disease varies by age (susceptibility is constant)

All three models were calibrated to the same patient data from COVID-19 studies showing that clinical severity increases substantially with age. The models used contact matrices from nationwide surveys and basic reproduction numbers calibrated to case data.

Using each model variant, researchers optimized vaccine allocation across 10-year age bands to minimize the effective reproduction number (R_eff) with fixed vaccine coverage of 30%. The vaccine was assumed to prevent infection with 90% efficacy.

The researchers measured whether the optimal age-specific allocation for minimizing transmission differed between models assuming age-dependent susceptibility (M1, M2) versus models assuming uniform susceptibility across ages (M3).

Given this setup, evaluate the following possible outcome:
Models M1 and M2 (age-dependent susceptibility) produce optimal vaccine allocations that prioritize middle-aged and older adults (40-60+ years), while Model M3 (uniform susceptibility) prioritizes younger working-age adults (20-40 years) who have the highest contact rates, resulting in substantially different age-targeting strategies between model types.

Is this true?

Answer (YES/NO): NO